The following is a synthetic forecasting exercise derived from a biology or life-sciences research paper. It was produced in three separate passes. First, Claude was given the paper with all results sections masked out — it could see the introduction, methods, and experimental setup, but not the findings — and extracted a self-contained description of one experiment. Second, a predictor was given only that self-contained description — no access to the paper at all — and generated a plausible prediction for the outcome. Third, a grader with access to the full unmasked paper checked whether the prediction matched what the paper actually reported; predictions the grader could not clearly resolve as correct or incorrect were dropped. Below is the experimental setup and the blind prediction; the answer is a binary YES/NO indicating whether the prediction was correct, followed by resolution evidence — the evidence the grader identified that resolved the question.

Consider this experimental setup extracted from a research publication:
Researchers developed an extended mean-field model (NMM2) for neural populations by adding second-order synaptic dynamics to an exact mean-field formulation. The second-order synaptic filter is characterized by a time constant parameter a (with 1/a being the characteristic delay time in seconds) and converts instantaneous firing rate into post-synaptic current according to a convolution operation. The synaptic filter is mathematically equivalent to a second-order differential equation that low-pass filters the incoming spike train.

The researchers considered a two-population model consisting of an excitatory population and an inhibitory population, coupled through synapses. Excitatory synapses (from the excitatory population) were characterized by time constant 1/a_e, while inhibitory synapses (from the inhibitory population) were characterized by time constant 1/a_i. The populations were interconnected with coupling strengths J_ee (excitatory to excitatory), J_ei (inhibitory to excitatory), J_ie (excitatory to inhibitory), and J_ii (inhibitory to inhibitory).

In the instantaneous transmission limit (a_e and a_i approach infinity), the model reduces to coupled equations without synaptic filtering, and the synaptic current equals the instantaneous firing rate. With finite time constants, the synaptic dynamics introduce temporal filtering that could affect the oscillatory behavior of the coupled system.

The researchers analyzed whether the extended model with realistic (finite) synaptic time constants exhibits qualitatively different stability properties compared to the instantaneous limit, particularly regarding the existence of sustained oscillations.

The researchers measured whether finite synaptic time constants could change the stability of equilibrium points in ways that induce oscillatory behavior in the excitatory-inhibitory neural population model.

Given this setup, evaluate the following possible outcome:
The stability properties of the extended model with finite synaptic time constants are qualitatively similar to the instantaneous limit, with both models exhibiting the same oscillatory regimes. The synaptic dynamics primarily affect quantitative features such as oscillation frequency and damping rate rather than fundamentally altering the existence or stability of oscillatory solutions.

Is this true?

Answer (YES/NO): NO